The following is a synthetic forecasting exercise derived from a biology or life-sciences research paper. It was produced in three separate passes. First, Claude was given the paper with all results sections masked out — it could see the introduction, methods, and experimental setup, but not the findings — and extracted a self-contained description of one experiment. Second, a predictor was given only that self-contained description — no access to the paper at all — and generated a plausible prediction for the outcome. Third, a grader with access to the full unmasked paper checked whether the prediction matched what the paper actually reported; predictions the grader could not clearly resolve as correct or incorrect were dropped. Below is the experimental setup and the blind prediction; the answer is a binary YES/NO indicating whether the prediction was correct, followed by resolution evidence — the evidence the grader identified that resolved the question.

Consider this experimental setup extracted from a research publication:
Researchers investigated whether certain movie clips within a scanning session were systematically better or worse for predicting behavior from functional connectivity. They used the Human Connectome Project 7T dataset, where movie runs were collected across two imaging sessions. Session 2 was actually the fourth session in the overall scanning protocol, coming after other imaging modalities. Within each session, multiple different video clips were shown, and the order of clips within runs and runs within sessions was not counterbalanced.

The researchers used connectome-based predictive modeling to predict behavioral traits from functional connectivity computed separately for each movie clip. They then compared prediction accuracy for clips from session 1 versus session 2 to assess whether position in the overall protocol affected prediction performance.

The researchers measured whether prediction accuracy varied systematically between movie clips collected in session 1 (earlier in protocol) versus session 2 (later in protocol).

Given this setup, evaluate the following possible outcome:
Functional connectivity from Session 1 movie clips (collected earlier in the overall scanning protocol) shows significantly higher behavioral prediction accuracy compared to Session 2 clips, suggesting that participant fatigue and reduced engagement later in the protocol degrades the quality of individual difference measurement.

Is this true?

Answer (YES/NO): YES